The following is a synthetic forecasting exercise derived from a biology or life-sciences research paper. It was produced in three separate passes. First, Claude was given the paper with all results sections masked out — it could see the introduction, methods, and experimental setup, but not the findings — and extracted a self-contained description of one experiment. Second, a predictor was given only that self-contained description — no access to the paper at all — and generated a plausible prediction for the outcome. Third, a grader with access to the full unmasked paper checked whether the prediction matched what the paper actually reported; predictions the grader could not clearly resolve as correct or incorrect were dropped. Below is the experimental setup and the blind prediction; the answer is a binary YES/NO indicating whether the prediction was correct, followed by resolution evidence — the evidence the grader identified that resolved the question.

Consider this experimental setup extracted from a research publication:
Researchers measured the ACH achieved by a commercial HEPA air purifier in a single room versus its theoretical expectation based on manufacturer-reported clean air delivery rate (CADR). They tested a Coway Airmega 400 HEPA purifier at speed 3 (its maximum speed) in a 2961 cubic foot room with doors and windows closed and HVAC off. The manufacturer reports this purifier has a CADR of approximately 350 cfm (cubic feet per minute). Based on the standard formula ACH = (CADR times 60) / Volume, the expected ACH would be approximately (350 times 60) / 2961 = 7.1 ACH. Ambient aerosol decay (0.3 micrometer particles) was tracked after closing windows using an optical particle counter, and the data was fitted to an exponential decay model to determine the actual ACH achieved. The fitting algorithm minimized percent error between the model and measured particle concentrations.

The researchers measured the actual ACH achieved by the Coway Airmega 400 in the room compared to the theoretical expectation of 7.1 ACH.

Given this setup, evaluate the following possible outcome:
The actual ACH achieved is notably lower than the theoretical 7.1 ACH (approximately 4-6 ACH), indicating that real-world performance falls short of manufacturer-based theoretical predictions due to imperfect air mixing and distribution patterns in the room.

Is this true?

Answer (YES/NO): NO